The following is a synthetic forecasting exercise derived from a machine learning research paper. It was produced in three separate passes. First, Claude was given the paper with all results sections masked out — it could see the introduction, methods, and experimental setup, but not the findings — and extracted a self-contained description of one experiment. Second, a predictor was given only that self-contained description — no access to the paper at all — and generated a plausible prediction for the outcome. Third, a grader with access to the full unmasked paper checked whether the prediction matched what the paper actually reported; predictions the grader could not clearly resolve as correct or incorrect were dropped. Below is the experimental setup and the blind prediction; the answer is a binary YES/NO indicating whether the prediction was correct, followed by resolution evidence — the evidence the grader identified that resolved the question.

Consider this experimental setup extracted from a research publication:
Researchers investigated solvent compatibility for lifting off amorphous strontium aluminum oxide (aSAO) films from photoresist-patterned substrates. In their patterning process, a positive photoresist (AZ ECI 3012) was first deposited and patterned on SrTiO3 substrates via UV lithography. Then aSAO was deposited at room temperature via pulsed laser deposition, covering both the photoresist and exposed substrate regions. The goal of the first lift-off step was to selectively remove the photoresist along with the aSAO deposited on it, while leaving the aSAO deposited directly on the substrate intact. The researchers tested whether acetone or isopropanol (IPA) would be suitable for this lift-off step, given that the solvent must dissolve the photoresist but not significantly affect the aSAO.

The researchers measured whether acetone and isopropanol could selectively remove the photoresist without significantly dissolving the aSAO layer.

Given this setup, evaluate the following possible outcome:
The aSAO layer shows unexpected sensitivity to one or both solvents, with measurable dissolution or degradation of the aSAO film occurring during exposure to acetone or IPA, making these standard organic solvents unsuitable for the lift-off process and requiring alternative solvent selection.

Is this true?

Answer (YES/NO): NO